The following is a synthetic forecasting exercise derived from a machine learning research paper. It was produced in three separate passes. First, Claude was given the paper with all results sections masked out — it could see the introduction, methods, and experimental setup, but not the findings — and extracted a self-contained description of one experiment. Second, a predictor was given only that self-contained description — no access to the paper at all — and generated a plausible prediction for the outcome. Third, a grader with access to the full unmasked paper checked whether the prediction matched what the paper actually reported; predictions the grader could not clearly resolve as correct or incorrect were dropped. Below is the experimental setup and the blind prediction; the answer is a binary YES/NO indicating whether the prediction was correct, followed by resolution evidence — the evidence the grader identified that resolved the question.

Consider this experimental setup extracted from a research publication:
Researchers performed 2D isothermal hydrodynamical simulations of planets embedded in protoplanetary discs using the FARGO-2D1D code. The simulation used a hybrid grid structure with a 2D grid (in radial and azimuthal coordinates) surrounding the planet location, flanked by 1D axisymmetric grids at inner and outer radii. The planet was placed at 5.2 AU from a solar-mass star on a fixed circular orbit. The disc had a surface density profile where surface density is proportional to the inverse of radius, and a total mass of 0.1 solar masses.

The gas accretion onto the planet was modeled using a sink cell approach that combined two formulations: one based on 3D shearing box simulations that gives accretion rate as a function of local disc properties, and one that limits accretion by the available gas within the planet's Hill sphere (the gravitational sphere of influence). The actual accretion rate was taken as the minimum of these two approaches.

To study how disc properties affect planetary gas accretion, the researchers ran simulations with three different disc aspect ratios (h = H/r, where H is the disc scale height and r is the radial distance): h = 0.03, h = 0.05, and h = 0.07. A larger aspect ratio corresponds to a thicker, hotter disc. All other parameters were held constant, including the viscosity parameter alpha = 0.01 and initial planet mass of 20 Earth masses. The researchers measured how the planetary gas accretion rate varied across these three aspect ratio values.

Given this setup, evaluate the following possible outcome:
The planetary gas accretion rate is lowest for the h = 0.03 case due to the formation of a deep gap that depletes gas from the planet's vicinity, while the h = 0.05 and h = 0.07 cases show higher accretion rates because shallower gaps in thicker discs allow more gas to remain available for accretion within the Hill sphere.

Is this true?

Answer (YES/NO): YES